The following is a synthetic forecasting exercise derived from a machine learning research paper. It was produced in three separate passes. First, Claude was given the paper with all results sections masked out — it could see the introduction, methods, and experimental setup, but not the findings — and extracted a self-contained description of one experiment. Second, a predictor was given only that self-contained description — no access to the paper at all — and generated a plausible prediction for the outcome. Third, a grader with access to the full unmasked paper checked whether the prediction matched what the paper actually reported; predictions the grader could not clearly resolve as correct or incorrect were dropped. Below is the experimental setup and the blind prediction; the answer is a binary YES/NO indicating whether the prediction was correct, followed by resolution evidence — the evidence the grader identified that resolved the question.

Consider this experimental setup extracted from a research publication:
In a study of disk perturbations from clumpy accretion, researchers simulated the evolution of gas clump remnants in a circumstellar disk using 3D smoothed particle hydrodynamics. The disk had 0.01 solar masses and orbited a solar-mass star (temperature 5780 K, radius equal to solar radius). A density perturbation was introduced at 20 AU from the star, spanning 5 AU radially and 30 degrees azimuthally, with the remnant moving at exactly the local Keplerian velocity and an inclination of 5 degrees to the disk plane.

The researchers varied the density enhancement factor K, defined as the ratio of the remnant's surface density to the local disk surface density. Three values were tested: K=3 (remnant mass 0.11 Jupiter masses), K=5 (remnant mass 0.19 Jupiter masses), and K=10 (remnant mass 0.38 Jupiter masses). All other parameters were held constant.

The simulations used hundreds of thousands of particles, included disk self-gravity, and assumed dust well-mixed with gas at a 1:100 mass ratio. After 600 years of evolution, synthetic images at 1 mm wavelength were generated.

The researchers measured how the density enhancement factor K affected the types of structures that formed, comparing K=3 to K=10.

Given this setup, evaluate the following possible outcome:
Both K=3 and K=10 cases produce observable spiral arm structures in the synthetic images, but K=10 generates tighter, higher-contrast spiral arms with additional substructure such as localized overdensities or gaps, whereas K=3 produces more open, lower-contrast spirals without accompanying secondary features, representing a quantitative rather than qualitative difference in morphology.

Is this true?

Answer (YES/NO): NO